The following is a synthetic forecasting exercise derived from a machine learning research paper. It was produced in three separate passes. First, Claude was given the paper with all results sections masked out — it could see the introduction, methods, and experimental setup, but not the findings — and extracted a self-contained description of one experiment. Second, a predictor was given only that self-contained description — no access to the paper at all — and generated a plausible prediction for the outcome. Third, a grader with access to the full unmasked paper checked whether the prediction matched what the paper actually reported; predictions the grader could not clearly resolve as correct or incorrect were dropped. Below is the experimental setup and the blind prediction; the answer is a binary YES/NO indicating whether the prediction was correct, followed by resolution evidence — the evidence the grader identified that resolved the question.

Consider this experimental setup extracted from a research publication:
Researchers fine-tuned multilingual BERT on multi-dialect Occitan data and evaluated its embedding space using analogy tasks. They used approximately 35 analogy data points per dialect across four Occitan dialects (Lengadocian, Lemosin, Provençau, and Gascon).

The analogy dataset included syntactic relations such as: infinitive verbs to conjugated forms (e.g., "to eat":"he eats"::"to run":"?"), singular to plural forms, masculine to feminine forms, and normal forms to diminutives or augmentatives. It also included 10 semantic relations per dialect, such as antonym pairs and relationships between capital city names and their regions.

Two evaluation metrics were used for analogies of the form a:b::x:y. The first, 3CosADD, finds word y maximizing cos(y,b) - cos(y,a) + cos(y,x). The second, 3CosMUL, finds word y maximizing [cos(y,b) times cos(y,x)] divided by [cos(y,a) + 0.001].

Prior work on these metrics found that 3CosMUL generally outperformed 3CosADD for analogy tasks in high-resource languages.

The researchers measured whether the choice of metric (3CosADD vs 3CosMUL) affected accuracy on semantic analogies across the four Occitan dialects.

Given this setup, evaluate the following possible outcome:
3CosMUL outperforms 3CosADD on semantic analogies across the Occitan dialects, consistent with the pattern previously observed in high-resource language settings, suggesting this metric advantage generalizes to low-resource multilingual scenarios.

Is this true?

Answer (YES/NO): NO